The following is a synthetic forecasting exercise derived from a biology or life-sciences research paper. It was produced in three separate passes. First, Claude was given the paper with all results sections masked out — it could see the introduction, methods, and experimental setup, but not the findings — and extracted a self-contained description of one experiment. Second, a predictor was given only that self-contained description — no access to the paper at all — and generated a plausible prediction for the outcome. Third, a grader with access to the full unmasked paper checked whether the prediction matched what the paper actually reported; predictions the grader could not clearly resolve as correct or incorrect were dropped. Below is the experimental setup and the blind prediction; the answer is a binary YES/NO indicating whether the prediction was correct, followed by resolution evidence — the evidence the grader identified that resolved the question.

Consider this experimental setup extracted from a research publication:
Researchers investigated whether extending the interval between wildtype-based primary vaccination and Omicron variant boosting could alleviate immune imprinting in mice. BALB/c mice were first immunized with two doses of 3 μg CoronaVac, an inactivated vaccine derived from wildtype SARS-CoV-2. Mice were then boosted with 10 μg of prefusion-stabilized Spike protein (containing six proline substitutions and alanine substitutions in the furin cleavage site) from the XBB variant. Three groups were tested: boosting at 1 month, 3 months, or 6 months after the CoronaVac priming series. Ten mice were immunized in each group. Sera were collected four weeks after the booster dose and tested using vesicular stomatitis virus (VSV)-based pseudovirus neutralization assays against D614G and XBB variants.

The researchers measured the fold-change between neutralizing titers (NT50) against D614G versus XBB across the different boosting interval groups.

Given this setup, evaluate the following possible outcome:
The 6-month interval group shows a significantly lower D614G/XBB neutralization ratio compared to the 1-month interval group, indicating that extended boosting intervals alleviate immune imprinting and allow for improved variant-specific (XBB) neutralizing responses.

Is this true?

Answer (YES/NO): NO